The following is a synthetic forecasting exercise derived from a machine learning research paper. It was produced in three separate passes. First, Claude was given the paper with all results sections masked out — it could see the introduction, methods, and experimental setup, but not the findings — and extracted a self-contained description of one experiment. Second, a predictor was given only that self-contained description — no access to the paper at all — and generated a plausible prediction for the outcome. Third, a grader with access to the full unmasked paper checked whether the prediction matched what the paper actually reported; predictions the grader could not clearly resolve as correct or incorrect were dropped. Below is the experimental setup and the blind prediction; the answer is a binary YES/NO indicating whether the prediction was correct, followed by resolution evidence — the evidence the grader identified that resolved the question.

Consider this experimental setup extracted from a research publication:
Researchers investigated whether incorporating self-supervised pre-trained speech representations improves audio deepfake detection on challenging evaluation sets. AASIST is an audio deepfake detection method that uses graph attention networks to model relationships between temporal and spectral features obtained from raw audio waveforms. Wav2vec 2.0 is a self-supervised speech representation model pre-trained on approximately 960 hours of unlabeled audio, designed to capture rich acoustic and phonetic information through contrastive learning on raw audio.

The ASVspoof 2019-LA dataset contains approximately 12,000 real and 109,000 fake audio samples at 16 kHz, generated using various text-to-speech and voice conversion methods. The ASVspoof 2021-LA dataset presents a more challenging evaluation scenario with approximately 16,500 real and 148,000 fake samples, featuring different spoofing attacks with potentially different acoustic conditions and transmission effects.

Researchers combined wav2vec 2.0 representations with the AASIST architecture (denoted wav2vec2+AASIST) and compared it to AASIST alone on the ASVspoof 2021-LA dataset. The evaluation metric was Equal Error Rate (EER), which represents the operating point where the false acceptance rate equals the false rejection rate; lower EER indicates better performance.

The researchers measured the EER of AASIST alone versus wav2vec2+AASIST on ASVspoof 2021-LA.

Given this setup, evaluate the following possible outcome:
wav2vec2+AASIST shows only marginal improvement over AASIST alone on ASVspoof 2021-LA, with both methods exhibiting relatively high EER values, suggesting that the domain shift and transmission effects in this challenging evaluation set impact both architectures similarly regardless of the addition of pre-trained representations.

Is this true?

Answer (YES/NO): NO